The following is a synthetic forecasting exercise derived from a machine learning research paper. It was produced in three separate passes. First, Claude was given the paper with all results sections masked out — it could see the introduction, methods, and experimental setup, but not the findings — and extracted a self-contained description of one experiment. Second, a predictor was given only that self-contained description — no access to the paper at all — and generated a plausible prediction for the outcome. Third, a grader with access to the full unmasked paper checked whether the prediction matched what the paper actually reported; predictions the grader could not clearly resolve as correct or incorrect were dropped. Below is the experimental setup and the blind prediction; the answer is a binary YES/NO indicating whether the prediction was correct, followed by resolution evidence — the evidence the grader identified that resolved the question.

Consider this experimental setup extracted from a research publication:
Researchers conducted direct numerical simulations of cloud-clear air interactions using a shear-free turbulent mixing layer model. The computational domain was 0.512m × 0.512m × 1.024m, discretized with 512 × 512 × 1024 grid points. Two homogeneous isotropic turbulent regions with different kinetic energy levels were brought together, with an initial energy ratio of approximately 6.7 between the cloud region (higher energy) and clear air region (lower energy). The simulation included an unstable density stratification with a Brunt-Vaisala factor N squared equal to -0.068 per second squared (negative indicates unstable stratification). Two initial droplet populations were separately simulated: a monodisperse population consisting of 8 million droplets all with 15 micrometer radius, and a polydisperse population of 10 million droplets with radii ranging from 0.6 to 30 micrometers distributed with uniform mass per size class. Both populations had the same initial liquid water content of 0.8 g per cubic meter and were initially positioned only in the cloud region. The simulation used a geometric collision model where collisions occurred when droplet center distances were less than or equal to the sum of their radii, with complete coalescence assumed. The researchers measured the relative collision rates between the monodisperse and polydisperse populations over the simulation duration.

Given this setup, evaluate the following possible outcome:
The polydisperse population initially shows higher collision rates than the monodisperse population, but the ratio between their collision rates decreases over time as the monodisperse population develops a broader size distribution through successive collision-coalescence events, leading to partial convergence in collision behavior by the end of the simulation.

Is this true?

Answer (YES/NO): NO